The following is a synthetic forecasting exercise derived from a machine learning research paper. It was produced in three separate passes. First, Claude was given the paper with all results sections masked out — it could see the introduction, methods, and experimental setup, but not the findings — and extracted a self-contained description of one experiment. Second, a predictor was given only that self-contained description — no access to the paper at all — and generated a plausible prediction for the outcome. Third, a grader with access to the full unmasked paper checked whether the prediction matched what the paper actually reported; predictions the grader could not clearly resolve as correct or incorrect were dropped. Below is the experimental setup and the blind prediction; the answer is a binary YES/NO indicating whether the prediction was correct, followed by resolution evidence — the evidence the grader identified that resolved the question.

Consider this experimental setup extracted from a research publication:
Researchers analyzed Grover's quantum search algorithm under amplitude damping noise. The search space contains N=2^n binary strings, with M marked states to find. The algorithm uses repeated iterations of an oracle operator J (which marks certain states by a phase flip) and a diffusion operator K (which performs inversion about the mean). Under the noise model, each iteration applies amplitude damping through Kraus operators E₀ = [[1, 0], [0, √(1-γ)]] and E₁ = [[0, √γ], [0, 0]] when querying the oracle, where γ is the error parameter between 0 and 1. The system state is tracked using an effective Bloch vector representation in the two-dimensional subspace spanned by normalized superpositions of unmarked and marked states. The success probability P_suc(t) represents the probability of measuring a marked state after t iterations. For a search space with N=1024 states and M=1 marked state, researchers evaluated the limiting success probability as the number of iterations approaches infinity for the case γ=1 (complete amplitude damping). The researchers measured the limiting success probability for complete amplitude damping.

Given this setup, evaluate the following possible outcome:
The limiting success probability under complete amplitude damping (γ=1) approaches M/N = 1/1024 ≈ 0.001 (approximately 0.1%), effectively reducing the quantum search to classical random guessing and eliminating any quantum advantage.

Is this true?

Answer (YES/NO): NO